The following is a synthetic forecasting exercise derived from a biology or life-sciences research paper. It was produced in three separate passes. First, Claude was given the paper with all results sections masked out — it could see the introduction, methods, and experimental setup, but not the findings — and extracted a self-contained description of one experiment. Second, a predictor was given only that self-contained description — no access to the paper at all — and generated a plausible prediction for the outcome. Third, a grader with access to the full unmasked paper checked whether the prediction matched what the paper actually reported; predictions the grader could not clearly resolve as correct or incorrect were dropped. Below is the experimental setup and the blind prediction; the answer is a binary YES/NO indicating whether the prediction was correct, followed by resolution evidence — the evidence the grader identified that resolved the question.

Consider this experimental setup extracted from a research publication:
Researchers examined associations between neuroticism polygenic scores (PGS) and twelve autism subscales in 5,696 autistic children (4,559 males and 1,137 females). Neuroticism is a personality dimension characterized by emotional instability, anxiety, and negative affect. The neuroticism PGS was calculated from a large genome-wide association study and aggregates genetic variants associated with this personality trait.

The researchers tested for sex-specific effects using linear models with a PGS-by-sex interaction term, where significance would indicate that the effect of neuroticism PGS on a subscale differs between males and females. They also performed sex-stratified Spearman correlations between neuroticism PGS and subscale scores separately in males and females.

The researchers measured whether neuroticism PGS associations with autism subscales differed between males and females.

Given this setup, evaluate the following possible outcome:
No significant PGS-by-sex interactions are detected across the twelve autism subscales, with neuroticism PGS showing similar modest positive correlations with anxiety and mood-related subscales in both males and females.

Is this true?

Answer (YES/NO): NO